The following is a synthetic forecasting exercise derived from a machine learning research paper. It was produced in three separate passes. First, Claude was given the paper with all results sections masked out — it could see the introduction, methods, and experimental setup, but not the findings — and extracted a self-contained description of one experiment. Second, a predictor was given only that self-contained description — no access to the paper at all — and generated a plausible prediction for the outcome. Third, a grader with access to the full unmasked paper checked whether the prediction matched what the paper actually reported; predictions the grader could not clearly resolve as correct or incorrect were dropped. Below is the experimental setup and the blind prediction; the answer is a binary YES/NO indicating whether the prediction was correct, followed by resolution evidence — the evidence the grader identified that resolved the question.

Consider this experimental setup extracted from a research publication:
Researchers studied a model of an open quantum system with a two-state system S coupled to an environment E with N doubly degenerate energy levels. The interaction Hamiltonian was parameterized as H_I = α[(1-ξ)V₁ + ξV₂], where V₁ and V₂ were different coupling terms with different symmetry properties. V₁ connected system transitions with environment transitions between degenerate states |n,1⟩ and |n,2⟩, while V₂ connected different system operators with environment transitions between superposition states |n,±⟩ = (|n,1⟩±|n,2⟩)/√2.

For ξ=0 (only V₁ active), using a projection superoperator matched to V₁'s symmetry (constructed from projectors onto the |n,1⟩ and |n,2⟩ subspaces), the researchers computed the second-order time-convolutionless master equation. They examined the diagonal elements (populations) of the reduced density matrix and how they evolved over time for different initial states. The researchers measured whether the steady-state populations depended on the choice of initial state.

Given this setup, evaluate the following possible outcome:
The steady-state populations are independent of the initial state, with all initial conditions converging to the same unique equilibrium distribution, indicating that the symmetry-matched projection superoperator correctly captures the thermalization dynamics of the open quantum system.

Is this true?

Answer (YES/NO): NO